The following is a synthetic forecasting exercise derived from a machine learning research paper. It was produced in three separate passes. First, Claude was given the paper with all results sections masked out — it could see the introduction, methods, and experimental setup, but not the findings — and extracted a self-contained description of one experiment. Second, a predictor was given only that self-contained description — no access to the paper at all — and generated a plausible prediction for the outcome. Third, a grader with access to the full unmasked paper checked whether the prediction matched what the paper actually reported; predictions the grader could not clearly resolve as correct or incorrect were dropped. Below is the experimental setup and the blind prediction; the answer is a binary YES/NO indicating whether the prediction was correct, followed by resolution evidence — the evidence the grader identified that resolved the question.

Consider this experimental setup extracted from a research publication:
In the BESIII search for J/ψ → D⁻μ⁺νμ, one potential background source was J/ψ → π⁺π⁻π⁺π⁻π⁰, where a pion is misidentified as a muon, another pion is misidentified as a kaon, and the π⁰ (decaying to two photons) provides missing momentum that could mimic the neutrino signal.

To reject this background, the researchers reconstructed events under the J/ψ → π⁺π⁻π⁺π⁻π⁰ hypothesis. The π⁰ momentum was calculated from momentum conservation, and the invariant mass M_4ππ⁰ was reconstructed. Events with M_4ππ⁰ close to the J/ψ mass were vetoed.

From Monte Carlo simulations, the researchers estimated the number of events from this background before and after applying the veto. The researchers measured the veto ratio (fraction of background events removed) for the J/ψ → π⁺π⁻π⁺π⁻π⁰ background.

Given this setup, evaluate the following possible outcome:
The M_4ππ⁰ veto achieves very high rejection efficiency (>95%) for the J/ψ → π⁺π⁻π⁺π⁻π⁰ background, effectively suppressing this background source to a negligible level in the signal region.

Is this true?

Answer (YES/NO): YES